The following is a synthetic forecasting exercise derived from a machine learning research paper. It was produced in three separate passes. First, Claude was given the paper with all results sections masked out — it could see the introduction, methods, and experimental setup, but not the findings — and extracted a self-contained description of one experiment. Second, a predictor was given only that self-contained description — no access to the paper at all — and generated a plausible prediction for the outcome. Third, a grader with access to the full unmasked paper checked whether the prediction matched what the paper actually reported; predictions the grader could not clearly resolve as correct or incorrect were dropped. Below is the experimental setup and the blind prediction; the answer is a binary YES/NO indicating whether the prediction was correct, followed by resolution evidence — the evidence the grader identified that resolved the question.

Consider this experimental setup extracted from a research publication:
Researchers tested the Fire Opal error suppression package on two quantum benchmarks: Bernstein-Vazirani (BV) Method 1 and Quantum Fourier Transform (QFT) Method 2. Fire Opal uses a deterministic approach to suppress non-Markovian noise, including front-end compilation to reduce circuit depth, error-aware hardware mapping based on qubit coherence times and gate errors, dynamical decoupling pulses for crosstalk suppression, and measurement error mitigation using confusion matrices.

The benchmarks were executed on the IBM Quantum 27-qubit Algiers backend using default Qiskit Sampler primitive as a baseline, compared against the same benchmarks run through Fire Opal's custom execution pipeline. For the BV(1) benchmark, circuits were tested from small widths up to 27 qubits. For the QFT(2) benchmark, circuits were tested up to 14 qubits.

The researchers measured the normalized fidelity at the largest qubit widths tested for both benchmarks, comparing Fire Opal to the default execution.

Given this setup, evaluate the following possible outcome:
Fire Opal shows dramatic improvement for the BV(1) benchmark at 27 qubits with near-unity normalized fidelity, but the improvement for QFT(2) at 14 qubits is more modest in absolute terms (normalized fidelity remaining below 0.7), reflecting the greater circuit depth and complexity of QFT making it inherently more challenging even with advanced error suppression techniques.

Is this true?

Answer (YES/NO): NO